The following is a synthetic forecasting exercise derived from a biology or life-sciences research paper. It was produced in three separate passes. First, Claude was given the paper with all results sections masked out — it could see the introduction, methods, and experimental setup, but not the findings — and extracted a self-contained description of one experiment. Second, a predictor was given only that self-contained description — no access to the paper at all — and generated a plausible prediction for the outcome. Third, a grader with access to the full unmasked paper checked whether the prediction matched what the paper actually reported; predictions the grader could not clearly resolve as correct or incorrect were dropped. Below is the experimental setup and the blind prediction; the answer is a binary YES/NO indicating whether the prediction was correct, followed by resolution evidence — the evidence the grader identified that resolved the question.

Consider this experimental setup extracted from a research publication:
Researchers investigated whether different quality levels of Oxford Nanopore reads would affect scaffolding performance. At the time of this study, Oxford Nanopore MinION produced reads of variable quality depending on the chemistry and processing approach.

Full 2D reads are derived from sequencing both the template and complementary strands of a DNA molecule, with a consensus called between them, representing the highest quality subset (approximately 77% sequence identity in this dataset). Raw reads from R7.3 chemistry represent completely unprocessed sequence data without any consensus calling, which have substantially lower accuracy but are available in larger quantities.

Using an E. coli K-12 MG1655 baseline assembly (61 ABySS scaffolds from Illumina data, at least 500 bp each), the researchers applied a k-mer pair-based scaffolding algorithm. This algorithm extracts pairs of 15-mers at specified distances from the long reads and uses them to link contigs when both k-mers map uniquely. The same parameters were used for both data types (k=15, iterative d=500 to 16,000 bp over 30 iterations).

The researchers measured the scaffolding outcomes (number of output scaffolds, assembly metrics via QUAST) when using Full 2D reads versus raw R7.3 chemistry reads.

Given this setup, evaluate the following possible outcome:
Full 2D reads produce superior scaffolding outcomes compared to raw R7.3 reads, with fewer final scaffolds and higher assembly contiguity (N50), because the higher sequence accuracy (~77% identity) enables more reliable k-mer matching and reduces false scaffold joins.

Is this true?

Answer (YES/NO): NO